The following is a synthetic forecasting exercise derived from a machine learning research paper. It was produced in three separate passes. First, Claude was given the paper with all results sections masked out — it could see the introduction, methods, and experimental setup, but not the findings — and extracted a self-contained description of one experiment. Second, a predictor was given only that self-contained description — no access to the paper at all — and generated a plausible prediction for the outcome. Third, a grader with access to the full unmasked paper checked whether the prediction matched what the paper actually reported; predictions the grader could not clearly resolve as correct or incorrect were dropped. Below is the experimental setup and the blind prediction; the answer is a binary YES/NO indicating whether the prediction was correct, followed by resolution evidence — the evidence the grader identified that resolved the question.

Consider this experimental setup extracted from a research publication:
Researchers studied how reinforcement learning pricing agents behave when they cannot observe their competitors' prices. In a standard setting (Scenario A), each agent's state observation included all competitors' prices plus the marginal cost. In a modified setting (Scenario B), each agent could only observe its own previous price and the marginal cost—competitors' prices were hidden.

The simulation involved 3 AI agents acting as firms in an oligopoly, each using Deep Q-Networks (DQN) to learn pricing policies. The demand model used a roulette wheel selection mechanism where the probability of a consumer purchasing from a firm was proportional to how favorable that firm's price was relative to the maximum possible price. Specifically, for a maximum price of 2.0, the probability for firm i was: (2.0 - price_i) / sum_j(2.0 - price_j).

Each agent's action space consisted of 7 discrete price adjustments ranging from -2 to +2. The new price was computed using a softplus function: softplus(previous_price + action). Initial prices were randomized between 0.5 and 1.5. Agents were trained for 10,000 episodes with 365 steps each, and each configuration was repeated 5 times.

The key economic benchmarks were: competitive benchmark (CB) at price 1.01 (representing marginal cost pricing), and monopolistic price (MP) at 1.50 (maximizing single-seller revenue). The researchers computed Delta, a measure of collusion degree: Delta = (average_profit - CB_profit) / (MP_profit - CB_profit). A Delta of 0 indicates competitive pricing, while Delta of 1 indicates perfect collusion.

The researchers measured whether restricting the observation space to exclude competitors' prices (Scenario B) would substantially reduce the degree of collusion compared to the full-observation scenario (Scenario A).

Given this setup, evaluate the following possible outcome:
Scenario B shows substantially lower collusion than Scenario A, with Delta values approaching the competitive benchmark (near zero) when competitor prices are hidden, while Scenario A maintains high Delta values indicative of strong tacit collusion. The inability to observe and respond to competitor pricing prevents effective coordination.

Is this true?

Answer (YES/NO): NO